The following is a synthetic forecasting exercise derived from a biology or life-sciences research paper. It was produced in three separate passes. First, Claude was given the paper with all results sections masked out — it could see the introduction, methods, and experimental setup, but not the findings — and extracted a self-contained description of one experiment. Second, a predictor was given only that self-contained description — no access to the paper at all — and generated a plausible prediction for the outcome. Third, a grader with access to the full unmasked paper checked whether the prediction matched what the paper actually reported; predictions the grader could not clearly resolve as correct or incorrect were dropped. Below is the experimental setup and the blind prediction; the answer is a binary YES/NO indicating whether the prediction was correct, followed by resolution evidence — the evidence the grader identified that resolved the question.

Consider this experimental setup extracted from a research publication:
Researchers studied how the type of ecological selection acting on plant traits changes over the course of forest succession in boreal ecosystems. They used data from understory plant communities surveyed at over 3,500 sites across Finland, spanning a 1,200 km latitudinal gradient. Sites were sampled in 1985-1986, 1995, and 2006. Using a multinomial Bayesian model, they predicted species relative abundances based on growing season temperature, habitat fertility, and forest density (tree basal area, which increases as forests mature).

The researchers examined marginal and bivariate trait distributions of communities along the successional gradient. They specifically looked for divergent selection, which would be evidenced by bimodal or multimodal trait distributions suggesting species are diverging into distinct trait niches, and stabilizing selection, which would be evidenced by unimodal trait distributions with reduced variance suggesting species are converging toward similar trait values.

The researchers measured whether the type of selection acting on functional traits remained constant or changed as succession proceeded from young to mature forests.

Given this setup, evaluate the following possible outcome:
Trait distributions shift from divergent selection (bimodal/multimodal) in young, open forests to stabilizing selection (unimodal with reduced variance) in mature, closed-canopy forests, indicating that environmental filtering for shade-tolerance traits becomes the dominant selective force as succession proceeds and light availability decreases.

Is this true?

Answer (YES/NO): NO